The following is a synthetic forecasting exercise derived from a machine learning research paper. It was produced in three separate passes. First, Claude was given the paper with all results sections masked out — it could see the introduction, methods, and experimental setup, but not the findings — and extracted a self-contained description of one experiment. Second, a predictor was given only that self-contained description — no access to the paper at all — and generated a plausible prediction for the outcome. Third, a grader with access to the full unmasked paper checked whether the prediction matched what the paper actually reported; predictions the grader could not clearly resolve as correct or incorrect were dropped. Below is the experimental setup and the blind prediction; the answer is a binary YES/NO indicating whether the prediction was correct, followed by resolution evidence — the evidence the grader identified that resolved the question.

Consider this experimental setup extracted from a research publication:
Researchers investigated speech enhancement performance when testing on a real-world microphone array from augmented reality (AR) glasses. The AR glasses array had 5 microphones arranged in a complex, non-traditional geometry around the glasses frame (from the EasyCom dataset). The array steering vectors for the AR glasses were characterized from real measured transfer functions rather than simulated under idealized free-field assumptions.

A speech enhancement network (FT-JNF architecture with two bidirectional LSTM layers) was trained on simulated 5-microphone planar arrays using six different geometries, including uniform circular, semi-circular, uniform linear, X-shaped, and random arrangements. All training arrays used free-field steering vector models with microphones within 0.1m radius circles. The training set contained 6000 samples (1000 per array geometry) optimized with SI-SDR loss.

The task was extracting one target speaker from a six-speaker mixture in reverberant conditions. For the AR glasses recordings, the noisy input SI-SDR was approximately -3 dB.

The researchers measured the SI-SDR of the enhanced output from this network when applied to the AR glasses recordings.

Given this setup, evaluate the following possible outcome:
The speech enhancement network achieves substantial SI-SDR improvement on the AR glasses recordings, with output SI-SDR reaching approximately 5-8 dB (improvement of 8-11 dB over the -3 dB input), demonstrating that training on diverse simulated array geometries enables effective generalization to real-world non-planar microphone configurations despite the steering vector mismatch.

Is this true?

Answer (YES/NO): NO